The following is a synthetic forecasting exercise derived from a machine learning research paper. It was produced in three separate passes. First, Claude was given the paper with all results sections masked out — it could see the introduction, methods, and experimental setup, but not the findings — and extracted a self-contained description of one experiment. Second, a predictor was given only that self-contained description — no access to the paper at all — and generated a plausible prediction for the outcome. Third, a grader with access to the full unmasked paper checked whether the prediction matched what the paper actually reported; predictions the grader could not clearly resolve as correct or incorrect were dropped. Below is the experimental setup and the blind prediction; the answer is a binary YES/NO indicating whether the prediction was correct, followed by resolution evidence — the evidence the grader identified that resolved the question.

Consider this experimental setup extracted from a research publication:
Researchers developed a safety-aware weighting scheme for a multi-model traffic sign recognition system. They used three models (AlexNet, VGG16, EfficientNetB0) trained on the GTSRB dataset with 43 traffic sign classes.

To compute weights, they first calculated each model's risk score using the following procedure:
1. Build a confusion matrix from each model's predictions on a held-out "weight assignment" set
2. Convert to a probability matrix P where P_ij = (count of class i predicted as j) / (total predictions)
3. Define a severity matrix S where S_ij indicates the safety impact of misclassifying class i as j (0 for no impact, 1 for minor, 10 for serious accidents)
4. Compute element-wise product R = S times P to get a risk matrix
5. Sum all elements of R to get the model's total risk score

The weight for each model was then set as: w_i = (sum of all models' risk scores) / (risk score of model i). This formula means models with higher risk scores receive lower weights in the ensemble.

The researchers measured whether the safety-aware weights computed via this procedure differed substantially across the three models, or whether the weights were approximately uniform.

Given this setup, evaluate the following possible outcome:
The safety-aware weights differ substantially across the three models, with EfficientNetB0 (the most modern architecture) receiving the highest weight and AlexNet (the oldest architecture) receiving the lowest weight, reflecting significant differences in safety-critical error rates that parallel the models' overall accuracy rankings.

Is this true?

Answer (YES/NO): YES